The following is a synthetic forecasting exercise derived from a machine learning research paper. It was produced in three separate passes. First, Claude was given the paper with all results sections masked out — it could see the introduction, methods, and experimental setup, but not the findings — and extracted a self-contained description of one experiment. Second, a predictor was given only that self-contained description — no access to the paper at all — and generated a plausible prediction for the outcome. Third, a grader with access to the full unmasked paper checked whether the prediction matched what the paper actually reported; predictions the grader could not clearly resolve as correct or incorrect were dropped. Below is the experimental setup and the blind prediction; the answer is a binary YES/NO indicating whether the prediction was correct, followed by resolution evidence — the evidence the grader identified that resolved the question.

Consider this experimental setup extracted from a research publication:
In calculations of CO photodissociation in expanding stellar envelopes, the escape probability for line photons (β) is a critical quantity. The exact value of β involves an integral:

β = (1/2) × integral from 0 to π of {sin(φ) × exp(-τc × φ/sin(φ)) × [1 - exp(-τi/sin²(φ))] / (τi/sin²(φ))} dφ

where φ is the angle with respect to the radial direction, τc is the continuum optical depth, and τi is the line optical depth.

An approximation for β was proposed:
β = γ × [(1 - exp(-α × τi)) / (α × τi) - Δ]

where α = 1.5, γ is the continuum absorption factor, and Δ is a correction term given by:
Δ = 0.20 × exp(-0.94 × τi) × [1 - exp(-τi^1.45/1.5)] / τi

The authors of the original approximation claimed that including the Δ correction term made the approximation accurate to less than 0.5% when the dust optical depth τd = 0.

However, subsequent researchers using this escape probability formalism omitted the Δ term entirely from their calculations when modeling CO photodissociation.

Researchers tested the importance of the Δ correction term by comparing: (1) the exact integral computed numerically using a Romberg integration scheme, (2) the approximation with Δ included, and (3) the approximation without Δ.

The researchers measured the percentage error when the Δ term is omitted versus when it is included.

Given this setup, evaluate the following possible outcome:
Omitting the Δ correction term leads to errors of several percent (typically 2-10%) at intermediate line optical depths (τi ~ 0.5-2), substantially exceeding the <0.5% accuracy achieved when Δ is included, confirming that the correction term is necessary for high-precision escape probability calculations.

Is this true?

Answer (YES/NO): NO